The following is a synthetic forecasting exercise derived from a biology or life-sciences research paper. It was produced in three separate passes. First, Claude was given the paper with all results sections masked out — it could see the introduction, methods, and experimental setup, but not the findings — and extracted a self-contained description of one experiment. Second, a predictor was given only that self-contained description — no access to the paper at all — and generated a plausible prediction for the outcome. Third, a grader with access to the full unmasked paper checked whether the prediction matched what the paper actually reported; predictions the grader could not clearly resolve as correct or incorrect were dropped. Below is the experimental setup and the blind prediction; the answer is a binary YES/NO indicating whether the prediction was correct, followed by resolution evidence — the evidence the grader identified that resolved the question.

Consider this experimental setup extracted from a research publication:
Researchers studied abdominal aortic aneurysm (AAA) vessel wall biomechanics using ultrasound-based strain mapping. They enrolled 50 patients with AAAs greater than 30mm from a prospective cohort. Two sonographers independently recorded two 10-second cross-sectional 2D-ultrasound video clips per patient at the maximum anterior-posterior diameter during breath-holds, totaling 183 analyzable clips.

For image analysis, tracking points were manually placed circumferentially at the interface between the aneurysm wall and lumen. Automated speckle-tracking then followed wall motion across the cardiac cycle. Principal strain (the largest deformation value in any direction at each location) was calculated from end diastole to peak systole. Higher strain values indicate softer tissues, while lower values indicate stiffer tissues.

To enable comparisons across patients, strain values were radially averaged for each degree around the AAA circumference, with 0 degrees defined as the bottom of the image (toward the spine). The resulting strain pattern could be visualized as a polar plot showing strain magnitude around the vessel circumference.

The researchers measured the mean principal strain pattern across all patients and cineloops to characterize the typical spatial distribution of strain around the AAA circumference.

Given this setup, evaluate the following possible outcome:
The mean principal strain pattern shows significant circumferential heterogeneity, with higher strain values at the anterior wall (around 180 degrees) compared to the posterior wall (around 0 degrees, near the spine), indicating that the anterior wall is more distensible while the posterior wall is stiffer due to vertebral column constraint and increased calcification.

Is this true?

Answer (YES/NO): NO